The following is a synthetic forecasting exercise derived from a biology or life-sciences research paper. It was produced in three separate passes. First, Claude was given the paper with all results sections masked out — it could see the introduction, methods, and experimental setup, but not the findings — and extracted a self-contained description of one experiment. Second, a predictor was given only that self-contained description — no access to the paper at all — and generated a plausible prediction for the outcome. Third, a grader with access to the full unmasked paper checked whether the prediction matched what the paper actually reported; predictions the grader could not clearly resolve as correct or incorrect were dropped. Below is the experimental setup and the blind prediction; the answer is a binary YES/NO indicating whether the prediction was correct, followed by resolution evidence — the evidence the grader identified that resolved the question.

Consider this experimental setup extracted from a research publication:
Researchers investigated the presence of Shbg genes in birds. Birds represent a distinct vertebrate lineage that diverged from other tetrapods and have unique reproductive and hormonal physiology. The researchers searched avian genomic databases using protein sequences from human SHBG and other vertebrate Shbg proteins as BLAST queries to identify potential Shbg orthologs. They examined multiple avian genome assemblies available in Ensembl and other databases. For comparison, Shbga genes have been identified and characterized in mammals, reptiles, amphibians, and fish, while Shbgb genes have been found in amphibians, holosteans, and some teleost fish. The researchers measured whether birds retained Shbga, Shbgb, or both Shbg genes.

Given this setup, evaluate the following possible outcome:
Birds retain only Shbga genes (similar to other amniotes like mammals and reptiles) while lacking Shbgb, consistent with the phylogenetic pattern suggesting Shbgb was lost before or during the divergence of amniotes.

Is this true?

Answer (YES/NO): NO